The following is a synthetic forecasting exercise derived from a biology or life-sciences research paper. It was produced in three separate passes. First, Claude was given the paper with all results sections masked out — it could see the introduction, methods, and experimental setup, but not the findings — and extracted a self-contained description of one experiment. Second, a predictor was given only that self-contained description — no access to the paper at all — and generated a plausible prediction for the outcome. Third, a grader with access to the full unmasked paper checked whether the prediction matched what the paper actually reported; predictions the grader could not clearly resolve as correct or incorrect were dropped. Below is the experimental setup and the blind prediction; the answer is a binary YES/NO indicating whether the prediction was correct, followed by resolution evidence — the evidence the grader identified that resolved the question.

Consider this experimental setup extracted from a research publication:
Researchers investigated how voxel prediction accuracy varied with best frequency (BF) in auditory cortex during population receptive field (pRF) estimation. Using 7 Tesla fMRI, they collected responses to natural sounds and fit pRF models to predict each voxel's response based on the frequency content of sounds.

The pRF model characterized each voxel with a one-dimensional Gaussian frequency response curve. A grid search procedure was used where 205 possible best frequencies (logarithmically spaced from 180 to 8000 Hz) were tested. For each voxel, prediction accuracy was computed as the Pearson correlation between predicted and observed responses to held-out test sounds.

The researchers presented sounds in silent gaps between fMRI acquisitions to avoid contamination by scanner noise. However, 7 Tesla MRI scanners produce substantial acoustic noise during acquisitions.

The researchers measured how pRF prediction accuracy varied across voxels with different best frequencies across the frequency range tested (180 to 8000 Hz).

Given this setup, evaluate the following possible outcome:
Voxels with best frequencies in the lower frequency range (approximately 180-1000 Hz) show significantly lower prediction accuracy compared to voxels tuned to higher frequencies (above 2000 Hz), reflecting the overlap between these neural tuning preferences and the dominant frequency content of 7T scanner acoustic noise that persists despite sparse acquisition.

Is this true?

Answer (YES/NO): NO